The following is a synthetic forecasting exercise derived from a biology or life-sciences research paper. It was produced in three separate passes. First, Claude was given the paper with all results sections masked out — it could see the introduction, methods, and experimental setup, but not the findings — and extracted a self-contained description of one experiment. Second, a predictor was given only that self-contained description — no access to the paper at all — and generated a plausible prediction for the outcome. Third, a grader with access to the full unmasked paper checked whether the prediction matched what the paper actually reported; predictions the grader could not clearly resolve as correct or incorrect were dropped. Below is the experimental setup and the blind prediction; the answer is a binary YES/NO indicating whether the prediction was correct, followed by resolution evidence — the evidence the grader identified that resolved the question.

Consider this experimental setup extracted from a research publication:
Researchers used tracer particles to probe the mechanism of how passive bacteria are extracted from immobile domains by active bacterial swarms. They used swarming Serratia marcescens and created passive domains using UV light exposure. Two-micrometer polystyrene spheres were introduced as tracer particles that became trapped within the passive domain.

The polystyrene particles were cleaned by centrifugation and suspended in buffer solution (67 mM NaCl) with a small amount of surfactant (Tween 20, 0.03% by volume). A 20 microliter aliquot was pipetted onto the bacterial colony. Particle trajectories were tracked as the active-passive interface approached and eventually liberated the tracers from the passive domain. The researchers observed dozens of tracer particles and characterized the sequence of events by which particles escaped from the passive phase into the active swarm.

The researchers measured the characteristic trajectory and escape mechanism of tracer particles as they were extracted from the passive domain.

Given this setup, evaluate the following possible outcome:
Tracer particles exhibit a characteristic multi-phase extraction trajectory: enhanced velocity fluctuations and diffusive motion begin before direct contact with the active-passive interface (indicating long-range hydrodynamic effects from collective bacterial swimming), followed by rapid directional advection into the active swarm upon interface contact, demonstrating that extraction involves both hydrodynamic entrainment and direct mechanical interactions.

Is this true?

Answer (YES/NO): YES